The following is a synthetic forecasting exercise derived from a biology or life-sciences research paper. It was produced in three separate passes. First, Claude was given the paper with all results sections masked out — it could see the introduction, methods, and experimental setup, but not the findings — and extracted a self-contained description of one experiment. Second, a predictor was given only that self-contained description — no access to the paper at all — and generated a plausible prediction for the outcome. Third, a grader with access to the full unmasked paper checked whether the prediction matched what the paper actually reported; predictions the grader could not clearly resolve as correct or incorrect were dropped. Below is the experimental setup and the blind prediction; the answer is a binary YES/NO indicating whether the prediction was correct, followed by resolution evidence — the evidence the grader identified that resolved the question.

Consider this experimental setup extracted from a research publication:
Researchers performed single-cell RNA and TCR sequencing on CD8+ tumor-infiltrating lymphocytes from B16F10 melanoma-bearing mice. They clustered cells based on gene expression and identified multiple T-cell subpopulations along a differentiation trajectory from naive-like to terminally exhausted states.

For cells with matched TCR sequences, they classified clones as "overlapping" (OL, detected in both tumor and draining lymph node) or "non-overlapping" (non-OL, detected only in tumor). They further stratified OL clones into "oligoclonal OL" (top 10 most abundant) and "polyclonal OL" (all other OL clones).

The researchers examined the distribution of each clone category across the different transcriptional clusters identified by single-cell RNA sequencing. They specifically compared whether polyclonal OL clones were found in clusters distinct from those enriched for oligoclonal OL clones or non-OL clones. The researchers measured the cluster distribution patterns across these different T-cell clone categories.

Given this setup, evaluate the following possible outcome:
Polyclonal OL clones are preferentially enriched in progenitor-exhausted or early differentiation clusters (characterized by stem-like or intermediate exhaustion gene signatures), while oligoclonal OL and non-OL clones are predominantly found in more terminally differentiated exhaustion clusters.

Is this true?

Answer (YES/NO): NO